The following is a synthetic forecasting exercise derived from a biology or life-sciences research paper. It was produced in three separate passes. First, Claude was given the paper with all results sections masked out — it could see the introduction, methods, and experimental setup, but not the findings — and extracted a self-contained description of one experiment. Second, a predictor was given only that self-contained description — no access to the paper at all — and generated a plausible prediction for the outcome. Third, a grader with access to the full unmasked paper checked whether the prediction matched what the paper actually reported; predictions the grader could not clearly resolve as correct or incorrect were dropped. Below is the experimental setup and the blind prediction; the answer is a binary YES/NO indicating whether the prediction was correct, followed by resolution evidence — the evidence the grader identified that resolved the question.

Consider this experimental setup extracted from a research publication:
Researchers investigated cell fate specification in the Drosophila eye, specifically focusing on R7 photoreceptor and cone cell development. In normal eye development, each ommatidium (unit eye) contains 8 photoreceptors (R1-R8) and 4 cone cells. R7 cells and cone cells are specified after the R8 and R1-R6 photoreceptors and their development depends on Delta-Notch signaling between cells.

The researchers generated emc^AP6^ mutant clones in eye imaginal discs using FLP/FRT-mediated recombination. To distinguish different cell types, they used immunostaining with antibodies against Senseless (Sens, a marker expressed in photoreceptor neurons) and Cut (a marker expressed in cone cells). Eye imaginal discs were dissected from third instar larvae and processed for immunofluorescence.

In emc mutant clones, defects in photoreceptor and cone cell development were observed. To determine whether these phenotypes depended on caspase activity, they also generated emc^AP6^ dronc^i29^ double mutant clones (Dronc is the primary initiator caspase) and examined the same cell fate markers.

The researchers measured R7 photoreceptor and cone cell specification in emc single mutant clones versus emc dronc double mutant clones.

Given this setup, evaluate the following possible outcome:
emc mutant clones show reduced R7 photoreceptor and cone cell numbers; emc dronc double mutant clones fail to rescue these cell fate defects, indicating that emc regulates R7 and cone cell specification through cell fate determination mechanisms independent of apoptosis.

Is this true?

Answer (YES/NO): NO